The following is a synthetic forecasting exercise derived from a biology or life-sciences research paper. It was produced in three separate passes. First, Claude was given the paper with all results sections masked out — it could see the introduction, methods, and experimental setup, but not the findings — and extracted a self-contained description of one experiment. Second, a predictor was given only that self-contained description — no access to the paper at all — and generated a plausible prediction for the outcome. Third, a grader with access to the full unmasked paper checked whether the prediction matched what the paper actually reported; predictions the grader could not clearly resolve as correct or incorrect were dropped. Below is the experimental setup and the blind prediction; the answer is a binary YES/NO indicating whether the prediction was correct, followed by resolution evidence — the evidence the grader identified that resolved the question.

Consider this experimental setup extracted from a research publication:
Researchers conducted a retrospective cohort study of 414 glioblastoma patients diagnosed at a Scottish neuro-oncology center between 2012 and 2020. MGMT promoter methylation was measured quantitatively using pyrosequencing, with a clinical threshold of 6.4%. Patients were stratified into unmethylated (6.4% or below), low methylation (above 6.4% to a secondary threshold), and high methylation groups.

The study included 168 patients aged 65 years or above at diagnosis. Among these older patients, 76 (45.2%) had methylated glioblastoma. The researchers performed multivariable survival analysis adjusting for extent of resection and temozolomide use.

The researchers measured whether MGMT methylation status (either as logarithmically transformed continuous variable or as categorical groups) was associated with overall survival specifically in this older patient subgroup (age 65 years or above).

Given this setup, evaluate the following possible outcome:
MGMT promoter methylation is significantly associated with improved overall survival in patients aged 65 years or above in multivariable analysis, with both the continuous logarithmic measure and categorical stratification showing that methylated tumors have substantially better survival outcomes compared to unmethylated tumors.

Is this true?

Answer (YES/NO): NO